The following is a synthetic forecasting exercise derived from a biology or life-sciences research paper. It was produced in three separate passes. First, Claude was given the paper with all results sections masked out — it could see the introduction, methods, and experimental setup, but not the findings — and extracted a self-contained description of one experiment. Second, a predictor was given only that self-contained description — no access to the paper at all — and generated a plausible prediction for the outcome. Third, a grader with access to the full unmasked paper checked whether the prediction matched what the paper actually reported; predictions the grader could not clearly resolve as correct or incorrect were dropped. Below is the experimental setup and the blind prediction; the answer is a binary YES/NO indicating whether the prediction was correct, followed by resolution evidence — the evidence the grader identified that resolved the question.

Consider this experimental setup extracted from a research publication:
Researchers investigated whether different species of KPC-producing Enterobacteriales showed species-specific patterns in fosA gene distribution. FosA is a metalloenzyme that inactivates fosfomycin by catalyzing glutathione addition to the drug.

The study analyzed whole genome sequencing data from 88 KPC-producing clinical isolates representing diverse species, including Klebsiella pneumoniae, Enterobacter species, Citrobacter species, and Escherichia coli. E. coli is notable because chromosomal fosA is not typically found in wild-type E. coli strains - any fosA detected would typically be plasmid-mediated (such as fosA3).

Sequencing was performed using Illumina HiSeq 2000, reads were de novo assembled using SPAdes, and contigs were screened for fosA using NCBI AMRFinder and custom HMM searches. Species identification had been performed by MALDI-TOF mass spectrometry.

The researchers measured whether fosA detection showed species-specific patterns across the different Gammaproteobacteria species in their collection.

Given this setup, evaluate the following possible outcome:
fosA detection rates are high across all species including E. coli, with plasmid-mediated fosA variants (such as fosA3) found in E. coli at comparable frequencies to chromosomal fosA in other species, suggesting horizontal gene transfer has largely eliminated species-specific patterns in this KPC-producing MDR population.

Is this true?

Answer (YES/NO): NO